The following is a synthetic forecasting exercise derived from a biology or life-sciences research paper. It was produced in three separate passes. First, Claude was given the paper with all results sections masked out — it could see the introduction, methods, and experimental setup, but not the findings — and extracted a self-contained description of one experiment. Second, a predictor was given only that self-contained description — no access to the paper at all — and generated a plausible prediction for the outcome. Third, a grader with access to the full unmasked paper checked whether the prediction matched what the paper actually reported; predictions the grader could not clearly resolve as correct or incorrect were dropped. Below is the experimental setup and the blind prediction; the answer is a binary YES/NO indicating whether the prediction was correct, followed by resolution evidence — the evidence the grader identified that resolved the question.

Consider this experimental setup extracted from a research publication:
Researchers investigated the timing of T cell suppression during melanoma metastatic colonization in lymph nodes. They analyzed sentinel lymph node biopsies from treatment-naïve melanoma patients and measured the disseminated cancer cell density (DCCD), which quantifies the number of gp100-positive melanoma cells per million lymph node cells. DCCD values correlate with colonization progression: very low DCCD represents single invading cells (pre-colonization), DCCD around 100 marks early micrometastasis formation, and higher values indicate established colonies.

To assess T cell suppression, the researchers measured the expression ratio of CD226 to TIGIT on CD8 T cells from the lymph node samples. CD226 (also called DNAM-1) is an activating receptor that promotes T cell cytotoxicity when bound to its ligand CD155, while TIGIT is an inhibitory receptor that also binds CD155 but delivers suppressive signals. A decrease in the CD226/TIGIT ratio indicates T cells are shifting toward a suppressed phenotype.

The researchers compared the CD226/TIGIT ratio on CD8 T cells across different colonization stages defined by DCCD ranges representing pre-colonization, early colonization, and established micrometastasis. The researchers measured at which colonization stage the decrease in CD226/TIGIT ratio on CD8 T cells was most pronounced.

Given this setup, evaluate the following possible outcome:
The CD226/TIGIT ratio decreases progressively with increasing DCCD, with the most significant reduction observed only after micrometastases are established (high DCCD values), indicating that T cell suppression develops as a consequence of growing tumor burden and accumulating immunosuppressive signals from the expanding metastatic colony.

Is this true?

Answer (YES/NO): NO